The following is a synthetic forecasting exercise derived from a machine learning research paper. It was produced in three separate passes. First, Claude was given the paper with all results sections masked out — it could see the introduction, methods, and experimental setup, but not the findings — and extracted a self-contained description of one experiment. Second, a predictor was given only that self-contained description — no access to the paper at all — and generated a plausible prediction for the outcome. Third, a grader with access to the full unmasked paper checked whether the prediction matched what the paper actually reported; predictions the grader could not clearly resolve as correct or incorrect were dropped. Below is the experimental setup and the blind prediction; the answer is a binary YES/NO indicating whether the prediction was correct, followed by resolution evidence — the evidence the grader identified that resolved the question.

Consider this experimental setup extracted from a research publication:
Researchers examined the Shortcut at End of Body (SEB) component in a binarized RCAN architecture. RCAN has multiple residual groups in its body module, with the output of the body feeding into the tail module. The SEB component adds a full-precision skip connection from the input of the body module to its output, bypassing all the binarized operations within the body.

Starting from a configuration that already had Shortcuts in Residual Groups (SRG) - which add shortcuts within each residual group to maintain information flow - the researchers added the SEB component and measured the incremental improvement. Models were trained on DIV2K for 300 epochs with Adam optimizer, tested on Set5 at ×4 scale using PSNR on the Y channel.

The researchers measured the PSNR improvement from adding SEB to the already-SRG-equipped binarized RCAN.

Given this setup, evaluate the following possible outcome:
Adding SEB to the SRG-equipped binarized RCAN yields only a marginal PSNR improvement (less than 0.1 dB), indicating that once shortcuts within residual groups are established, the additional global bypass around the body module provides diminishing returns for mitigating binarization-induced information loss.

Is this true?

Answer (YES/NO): NO